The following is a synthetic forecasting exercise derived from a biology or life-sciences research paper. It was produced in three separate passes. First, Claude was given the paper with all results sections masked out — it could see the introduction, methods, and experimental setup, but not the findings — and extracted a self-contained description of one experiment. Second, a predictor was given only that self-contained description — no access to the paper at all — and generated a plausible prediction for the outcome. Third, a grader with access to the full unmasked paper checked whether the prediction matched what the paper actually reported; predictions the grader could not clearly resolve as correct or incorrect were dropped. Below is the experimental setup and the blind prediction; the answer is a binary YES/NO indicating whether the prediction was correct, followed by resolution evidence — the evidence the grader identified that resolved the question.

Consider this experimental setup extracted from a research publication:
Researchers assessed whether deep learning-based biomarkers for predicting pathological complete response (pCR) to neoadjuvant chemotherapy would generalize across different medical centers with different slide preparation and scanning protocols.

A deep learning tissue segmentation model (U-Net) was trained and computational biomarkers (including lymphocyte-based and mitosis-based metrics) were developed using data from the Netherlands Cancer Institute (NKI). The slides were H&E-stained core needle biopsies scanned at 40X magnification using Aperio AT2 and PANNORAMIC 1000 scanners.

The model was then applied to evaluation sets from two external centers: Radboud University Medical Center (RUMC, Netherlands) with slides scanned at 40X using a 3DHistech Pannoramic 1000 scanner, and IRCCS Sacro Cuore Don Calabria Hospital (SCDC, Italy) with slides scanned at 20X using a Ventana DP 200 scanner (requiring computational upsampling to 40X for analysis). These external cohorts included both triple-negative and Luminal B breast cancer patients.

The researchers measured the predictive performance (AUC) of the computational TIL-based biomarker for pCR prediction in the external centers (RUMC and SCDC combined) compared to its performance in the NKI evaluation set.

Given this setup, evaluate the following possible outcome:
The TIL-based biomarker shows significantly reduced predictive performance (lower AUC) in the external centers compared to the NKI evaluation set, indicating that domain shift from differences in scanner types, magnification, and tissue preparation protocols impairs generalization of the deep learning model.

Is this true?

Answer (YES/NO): NO